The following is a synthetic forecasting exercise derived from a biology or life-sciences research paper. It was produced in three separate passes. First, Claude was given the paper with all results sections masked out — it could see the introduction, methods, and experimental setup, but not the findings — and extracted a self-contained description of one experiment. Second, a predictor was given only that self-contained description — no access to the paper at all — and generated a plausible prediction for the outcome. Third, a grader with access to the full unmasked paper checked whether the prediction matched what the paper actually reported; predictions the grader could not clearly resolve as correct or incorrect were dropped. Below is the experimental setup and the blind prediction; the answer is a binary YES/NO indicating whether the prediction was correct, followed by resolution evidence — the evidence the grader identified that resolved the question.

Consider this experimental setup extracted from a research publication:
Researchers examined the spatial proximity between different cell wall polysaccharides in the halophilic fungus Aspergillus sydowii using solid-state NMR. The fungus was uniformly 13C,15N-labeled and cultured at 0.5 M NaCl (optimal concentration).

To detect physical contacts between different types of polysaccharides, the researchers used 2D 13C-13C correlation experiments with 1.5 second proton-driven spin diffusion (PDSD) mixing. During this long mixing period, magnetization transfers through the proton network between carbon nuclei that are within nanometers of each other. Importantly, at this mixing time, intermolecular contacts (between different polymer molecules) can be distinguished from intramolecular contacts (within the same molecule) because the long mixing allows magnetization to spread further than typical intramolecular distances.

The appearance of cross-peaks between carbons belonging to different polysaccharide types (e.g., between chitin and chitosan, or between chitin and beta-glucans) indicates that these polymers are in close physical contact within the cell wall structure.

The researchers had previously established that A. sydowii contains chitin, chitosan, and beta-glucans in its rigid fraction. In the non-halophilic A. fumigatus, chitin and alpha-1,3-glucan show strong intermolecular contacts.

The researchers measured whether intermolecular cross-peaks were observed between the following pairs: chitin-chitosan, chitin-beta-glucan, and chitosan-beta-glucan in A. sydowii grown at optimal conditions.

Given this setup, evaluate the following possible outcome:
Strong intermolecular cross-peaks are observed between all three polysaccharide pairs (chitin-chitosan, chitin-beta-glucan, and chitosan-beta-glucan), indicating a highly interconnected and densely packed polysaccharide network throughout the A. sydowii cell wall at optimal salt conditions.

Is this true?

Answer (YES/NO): YES